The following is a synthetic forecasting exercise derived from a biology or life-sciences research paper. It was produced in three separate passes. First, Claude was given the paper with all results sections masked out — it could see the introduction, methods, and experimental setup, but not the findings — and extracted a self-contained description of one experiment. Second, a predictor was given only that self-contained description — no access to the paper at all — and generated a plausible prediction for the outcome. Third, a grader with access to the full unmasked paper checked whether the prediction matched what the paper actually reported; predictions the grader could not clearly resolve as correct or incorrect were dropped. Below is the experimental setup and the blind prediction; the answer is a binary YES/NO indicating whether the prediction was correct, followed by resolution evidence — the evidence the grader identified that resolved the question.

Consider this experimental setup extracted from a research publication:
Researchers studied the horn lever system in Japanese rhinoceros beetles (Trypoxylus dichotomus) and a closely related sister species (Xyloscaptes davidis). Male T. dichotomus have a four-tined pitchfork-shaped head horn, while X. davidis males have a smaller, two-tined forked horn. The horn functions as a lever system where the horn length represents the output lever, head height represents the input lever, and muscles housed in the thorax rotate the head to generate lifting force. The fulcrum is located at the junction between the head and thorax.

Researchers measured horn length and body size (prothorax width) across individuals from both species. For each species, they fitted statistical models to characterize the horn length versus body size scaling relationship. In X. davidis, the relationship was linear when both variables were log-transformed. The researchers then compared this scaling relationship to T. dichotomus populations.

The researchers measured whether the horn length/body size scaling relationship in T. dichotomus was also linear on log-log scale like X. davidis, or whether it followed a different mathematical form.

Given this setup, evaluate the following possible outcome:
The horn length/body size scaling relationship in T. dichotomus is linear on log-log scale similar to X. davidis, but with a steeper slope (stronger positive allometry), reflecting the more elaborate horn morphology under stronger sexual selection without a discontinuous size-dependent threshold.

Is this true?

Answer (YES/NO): NO